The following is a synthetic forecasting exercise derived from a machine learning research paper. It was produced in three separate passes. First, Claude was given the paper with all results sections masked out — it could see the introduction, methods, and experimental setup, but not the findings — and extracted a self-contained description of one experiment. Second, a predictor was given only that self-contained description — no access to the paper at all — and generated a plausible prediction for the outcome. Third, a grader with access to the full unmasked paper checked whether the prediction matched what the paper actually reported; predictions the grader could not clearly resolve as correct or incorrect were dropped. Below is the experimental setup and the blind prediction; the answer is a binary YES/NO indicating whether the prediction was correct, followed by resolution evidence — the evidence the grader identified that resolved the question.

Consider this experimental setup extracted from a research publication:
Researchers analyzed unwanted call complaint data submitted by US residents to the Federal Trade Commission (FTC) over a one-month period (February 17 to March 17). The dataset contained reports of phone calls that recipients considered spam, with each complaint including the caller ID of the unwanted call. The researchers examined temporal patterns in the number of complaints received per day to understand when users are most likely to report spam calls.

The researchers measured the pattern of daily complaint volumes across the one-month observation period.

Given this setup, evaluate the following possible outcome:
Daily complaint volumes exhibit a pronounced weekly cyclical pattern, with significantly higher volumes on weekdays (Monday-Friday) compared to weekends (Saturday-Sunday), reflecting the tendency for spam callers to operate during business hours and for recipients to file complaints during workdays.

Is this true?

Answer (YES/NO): YES